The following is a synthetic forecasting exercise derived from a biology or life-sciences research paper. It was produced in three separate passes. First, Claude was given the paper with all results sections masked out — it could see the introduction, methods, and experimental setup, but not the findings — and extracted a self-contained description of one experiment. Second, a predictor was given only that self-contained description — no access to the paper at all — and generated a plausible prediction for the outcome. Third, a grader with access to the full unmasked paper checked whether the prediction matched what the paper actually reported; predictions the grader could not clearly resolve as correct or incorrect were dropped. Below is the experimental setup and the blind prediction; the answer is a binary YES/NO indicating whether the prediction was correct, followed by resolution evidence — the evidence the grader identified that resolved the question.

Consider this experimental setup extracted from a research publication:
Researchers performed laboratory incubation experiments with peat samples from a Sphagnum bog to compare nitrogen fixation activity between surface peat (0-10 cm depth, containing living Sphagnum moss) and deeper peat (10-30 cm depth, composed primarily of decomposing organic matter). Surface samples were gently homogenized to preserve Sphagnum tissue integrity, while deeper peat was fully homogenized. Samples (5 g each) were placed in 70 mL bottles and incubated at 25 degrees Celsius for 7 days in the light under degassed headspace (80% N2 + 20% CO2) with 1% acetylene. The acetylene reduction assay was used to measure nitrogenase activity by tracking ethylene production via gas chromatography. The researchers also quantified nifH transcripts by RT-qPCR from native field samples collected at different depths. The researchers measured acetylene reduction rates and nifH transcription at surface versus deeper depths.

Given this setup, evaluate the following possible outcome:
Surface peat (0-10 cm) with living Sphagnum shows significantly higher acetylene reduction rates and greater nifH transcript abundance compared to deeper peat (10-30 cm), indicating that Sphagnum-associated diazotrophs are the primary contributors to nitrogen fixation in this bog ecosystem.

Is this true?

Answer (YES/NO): YES